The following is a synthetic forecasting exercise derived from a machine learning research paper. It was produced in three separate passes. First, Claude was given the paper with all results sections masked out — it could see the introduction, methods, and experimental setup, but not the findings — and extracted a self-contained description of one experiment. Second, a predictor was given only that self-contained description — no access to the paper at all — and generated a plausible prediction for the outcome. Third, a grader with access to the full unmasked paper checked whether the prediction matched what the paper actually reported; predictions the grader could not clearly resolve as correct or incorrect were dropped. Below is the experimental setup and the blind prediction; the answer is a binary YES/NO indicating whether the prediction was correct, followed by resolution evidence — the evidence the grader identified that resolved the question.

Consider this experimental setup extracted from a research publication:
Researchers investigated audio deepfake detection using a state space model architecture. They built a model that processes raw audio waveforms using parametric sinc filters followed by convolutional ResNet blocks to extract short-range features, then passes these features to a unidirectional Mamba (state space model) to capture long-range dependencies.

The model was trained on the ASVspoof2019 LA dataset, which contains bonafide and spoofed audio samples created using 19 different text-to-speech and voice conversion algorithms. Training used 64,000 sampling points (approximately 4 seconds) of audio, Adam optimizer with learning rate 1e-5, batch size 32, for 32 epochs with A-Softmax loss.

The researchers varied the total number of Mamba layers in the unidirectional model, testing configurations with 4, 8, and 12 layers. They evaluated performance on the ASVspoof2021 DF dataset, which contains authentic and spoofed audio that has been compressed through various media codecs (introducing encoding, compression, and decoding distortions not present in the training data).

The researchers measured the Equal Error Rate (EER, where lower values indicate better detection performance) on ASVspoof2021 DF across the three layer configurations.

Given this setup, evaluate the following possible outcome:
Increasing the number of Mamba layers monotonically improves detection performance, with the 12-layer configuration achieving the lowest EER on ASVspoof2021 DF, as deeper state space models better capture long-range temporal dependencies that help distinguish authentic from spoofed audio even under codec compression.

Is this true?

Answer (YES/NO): NO